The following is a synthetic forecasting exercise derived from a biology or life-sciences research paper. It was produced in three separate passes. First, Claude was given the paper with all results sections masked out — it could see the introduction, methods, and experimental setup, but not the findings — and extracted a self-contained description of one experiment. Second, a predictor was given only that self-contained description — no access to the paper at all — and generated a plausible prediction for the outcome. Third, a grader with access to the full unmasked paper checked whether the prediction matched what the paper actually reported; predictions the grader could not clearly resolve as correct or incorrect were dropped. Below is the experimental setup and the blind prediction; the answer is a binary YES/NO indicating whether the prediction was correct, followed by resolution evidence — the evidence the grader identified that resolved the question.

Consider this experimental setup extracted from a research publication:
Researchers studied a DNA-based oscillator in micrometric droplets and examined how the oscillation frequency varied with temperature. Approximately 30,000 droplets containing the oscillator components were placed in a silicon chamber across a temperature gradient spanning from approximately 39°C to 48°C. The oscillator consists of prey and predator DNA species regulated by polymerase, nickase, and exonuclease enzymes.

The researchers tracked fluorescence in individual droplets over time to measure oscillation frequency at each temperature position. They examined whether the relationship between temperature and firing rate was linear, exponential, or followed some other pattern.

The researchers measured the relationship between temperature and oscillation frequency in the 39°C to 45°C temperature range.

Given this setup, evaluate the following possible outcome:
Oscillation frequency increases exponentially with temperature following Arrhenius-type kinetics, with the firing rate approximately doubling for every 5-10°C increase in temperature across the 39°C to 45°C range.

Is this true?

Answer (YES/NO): NO